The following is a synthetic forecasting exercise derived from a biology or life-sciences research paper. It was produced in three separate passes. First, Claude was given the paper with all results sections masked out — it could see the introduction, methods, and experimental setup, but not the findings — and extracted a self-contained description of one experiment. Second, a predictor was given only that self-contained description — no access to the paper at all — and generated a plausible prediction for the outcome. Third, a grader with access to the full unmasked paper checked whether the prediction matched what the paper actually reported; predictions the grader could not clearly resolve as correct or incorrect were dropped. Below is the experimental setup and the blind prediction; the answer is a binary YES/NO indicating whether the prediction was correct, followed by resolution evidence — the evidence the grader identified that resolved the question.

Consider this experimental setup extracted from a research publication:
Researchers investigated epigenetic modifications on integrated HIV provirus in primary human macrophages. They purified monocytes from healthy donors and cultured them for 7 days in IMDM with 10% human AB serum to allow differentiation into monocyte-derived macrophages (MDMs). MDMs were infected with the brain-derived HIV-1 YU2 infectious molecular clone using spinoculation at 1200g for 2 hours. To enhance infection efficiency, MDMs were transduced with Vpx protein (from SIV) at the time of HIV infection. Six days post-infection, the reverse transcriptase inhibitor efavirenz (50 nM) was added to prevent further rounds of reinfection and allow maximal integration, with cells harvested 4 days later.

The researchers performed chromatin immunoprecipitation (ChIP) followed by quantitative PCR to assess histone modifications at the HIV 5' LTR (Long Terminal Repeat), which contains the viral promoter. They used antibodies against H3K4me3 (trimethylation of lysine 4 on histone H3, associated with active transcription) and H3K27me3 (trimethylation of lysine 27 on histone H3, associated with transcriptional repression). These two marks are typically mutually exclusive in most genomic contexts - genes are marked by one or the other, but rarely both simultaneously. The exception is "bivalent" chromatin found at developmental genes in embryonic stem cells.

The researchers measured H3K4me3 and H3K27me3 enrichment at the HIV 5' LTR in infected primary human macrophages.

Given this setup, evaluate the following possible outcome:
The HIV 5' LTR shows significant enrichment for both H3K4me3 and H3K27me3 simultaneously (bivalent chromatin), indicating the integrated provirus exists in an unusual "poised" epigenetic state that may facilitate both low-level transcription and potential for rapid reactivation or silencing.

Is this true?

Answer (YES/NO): NO